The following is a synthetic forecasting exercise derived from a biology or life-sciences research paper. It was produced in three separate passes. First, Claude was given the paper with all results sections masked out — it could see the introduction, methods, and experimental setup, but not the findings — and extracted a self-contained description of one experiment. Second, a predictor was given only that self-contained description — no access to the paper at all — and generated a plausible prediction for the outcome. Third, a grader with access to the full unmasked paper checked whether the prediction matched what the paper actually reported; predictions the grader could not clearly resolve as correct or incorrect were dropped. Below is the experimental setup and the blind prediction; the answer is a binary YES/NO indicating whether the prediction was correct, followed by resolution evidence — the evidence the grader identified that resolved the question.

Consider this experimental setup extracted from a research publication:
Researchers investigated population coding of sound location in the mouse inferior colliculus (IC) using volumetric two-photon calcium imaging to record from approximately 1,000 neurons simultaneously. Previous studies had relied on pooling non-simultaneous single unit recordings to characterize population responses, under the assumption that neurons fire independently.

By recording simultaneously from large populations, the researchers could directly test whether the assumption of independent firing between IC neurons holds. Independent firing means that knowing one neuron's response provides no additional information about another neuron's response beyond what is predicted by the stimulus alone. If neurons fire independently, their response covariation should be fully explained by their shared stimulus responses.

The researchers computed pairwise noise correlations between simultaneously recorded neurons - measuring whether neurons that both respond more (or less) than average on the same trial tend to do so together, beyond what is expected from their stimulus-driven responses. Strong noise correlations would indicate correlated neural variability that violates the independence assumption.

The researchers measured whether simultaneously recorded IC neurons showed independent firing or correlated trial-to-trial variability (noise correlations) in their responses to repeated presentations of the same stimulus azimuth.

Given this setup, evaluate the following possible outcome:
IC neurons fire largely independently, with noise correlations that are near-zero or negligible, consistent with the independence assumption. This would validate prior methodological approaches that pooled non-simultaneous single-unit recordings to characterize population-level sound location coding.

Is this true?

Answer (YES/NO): NO